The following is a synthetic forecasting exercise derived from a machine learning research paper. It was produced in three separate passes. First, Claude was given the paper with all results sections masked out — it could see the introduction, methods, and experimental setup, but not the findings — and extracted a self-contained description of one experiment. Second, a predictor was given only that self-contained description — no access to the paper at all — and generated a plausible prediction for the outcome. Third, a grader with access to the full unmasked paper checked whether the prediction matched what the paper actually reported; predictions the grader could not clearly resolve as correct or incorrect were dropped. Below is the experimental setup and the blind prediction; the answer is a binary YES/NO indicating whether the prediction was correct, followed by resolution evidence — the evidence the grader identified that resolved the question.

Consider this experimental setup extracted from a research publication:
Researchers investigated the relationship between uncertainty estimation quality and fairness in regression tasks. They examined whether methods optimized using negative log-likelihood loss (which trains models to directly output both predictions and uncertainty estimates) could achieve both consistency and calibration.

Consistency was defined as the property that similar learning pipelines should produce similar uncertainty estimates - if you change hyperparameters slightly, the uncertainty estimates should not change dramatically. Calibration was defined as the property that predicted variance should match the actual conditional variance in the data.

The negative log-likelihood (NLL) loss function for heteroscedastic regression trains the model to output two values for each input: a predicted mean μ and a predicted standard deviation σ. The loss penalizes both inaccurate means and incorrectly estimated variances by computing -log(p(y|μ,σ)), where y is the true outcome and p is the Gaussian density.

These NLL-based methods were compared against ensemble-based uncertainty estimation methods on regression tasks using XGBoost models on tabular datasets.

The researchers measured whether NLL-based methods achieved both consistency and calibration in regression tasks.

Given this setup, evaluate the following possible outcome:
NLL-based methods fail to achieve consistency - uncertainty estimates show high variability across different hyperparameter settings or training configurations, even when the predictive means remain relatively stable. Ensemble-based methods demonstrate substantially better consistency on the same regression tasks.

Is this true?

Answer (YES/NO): NO